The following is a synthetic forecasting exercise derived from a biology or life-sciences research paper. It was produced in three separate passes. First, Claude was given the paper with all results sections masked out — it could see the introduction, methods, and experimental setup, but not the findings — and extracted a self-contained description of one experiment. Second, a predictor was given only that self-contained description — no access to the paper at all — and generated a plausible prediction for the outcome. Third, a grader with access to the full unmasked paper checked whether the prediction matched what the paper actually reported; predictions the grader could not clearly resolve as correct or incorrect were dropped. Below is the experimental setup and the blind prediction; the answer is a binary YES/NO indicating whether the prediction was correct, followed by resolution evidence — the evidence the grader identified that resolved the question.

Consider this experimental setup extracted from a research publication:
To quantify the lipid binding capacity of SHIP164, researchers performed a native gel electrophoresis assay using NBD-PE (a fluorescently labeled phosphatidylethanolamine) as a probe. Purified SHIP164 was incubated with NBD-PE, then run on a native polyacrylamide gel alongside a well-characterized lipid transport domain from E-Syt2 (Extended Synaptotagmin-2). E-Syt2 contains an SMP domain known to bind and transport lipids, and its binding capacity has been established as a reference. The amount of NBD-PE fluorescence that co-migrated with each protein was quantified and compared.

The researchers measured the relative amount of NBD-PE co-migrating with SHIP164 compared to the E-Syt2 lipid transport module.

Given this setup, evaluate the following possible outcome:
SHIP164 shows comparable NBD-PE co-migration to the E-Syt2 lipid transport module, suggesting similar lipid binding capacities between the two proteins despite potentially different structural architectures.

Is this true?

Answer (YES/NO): NO